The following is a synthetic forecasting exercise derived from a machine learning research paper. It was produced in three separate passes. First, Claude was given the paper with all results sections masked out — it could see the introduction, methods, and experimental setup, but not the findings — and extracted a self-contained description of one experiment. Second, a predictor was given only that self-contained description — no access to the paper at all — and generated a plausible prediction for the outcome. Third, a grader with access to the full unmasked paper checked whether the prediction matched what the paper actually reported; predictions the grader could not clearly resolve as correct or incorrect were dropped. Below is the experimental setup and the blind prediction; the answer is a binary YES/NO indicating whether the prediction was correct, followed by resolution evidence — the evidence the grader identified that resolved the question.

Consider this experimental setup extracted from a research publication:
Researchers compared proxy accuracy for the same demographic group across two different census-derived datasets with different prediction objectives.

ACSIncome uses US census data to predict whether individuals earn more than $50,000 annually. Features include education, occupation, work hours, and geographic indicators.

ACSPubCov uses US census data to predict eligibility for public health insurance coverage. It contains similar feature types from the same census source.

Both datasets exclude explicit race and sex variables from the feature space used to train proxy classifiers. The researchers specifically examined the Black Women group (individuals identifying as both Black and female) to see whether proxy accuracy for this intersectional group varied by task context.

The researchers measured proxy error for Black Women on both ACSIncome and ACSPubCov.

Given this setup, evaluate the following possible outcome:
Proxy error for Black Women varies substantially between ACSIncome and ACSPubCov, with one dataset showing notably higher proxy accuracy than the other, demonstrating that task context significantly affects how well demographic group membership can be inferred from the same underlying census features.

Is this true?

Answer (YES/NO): YES